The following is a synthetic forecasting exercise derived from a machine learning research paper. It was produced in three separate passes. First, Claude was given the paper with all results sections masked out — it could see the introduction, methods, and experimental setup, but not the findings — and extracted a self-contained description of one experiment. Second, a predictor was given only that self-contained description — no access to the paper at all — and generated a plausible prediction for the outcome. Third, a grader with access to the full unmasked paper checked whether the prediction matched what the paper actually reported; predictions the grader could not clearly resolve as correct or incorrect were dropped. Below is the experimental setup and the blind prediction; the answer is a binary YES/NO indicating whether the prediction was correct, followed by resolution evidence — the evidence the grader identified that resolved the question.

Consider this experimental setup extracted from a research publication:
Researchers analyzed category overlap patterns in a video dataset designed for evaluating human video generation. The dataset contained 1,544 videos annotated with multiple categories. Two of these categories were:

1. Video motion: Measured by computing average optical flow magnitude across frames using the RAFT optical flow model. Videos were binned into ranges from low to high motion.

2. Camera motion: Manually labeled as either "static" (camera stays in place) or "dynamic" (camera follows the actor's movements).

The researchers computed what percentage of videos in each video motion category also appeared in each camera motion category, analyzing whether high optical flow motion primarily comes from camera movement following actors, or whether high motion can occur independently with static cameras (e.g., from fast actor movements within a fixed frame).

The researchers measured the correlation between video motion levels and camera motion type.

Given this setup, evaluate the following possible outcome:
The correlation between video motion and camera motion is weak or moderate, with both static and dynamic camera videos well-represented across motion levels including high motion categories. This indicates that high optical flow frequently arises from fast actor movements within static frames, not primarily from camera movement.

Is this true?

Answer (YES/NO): NO